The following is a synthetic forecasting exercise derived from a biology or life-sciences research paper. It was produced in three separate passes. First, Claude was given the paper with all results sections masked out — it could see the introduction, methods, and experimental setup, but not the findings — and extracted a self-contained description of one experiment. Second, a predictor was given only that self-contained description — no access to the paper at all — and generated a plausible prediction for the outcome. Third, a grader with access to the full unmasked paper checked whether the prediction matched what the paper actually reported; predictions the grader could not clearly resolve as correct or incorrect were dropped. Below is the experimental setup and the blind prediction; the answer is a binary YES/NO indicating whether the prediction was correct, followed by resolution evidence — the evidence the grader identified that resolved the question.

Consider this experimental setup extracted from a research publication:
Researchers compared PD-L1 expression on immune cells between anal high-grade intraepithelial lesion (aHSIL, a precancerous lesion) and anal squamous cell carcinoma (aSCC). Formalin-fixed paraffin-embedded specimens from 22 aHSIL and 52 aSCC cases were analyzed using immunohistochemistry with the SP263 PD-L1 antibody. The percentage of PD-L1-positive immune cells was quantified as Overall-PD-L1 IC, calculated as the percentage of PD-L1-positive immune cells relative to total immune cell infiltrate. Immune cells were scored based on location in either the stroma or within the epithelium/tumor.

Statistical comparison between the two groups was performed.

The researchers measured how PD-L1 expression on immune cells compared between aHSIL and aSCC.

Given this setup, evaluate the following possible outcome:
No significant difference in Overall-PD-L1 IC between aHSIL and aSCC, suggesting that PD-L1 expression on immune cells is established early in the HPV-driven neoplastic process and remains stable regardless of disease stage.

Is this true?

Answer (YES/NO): NO